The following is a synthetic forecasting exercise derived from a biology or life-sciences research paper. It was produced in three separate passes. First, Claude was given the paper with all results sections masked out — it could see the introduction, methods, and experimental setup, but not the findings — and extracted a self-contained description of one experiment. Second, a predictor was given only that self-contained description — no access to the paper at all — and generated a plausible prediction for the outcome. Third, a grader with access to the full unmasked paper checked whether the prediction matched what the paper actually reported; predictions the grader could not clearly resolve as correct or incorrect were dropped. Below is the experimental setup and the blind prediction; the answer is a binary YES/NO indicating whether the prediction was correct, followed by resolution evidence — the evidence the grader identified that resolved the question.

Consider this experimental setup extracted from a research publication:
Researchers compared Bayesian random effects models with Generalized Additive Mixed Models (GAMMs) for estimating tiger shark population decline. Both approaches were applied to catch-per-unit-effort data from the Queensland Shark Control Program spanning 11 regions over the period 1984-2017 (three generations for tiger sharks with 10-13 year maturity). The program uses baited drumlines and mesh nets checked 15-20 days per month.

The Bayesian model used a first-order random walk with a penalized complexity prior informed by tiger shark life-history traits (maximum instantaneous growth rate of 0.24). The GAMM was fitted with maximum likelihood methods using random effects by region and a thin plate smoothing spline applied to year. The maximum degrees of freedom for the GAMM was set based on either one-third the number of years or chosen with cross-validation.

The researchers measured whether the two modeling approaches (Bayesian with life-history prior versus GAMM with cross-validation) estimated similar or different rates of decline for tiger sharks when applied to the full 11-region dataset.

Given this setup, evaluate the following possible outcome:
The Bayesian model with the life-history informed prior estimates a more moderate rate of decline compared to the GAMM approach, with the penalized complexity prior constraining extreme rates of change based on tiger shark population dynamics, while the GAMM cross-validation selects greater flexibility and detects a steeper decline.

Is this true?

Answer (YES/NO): NO